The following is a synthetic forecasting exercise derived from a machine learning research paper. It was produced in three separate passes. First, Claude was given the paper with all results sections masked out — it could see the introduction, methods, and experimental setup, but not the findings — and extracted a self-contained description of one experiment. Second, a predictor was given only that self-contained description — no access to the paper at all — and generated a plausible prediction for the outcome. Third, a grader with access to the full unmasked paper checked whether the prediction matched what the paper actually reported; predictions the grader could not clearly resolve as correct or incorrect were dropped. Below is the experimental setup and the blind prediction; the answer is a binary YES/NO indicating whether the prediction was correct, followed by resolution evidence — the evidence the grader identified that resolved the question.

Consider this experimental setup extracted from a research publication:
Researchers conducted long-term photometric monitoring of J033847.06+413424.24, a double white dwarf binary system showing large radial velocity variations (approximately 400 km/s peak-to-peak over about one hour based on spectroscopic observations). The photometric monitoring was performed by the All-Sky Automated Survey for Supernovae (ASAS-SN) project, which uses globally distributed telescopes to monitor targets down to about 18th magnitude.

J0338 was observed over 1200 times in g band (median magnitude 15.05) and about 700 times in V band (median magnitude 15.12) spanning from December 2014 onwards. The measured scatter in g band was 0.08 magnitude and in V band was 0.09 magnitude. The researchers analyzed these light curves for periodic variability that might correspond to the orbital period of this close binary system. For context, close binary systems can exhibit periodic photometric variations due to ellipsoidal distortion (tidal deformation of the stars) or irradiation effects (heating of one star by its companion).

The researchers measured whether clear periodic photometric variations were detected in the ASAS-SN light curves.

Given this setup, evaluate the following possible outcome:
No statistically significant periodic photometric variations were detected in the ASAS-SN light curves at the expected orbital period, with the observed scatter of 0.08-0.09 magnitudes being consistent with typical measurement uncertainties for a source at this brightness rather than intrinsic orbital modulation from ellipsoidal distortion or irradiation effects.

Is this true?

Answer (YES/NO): YES